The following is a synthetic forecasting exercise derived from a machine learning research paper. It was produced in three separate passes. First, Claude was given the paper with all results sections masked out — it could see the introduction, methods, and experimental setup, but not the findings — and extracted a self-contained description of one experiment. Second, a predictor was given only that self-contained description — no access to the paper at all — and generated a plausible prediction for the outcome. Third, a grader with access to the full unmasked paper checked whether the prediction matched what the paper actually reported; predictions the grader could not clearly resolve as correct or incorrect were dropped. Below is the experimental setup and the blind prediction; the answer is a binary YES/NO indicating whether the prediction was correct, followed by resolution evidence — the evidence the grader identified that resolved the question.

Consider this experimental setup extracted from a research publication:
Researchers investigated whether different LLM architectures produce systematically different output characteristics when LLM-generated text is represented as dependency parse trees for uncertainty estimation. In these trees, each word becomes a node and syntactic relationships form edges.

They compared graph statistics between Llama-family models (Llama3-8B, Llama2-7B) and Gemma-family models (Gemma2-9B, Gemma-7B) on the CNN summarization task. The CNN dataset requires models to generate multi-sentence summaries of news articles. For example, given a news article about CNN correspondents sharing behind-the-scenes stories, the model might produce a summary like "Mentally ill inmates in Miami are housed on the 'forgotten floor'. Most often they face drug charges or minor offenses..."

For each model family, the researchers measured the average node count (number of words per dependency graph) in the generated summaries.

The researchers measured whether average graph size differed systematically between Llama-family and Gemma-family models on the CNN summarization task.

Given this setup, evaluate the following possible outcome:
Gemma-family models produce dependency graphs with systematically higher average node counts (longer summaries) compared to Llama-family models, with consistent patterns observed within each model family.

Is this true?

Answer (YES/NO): YES